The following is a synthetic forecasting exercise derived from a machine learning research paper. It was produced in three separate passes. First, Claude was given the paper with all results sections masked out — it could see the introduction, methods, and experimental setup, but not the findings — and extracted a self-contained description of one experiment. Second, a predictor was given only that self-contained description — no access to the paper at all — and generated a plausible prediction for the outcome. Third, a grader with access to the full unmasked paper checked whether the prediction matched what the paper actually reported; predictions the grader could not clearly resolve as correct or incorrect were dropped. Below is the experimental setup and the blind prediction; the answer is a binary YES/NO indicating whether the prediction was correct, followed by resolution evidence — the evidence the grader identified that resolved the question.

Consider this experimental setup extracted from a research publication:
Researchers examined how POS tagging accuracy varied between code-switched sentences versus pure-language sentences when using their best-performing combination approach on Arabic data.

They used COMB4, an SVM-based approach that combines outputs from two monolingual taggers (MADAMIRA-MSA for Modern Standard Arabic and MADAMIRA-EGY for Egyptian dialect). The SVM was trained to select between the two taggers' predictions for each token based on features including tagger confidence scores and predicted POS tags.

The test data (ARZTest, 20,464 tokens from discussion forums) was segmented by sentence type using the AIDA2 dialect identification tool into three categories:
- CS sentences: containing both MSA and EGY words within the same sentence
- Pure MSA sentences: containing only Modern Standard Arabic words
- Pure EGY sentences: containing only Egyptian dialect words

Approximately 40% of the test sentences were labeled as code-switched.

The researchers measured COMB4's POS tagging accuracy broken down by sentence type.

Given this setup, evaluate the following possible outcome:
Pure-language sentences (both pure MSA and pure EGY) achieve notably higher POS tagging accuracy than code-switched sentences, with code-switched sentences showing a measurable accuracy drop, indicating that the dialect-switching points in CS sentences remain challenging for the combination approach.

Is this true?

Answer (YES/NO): NO